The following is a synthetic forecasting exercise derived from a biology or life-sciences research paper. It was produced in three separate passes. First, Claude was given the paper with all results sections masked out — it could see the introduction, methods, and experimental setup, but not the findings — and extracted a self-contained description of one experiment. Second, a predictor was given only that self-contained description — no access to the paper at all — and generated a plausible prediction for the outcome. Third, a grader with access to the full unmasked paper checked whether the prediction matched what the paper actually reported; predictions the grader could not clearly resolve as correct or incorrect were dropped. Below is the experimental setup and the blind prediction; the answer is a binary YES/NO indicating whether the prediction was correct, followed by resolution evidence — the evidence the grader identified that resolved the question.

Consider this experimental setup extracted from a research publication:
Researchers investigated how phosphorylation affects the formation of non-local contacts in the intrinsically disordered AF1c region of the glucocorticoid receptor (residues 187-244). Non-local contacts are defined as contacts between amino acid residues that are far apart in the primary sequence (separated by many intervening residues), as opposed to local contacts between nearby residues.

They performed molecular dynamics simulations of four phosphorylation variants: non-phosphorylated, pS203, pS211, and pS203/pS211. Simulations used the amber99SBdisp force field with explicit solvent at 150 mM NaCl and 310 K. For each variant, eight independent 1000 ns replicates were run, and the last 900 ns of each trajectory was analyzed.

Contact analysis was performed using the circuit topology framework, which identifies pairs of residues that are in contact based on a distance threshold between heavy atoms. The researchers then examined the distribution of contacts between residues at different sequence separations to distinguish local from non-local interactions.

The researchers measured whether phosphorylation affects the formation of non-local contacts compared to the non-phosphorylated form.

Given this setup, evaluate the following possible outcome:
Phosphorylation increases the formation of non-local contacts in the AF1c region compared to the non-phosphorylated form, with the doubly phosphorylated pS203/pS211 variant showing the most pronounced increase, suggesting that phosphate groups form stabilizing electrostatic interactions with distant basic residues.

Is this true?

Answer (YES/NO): NO